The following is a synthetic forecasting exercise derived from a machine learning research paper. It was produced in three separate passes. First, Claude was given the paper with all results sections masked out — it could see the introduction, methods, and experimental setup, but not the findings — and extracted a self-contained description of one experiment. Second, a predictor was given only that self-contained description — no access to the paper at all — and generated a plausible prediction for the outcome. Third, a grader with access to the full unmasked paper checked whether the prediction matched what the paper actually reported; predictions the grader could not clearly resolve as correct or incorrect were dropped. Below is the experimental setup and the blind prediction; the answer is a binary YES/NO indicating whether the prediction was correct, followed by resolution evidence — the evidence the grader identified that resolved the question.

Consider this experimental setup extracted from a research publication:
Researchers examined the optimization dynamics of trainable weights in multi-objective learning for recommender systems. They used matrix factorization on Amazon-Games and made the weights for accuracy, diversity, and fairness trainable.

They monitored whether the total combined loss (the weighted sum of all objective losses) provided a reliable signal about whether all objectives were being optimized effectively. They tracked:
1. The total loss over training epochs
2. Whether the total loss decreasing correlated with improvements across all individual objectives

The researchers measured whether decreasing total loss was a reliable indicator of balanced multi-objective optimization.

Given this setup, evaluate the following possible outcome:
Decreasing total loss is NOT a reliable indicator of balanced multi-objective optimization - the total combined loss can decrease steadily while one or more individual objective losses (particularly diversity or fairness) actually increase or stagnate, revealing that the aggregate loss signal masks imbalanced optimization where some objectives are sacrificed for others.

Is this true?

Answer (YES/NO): YES